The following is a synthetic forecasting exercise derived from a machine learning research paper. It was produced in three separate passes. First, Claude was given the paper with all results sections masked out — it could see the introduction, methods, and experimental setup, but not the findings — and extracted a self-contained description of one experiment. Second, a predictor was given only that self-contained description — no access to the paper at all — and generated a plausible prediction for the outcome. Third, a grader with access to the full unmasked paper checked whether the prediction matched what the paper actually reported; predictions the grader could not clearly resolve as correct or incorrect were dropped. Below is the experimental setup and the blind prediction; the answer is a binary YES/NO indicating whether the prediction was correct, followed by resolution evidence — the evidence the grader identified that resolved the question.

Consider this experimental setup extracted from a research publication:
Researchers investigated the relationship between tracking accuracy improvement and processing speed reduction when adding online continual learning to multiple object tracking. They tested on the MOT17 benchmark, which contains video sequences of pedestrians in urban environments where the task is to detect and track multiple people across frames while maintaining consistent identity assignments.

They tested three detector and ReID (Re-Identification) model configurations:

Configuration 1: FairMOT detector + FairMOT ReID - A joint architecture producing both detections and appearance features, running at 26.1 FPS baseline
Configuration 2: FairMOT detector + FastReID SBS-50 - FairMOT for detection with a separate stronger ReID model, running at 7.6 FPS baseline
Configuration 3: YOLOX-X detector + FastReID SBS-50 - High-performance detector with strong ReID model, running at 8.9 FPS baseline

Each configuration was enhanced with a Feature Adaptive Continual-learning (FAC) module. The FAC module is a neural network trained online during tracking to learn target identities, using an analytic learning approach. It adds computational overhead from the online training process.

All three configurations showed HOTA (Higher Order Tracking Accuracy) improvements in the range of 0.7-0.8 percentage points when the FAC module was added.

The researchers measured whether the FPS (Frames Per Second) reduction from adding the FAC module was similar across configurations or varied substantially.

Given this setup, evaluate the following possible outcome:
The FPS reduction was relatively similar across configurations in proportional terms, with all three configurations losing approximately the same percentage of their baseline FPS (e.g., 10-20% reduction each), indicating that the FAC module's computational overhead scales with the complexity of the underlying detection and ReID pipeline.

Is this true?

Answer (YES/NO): NO